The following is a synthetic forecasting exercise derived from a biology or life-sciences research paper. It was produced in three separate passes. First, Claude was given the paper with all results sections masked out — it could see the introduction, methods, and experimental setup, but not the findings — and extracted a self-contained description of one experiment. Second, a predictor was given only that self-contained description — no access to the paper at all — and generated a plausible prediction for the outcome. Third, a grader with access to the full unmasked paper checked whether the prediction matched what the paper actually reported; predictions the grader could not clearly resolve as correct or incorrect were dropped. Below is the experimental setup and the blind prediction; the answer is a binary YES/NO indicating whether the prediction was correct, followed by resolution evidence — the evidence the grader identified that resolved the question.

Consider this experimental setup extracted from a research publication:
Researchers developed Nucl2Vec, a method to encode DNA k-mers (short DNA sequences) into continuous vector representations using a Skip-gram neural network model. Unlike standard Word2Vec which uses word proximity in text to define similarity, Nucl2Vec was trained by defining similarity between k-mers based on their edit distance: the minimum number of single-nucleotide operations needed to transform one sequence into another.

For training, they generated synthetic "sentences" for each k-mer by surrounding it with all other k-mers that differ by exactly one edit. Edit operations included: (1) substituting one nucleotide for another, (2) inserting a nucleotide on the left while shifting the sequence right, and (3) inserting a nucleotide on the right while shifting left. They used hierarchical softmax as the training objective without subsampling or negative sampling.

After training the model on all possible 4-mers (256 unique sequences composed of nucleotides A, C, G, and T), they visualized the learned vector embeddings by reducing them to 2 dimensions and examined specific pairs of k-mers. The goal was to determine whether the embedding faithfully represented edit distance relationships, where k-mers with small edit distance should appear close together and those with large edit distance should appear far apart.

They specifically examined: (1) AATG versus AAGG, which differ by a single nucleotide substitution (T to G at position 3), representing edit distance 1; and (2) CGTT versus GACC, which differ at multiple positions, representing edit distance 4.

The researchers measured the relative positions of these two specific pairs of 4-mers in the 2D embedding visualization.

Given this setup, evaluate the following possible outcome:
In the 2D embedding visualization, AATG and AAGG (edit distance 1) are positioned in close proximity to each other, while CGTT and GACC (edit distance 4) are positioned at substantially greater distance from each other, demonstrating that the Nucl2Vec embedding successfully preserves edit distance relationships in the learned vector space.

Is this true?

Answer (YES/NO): NO